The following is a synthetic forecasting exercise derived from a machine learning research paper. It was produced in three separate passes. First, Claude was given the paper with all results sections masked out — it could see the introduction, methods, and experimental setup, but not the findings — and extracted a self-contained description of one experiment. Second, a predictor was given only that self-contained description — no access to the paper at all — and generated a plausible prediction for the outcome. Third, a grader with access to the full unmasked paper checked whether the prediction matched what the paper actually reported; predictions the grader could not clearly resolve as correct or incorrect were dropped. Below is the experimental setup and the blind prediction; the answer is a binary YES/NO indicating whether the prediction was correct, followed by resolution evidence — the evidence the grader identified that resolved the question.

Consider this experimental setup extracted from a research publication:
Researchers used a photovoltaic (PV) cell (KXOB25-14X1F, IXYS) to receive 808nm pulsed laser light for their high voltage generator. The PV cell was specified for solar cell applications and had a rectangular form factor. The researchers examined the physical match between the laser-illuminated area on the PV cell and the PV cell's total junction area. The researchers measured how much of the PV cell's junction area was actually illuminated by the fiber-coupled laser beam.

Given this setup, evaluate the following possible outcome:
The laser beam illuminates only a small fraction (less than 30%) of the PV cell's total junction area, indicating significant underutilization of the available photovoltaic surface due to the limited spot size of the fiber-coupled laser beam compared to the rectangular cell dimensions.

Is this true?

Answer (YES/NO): NO